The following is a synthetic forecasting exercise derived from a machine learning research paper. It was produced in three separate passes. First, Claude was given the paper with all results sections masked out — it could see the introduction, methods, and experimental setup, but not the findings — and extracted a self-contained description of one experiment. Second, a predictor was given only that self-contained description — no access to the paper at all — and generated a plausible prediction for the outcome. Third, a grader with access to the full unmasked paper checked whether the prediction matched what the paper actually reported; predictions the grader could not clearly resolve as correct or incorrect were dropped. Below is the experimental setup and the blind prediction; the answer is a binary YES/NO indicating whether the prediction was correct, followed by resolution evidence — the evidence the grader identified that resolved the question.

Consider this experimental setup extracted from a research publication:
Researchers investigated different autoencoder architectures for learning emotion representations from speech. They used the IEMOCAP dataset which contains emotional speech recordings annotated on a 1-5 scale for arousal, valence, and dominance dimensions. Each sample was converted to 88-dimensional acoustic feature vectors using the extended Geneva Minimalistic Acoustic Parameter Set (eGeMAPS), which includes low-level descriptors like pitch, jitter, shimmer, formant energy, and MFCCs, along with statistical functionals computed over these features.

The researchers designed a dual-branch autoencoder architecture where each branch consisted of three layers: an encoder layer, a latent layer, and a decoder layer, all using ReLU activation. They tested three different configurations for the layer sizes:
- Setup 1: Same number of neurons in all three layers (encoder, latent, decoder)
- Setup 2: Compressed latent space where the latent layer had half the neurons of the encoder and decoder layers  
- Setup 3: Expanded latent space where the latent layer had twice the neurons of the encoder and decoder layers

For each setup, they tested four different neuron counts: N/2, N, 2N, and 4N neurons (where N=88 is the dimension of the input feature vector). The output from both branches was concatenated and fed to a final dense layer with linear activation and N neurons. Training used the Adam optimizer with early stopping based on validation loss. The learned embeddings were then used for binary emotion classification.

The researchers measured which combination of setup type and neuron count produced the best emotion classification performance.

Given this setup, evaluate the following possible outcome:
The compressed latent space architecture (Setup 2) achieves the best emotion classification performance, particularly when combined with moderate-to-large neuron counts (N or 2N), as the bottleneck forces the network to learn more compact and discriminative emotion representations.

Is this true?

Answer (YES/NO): NO